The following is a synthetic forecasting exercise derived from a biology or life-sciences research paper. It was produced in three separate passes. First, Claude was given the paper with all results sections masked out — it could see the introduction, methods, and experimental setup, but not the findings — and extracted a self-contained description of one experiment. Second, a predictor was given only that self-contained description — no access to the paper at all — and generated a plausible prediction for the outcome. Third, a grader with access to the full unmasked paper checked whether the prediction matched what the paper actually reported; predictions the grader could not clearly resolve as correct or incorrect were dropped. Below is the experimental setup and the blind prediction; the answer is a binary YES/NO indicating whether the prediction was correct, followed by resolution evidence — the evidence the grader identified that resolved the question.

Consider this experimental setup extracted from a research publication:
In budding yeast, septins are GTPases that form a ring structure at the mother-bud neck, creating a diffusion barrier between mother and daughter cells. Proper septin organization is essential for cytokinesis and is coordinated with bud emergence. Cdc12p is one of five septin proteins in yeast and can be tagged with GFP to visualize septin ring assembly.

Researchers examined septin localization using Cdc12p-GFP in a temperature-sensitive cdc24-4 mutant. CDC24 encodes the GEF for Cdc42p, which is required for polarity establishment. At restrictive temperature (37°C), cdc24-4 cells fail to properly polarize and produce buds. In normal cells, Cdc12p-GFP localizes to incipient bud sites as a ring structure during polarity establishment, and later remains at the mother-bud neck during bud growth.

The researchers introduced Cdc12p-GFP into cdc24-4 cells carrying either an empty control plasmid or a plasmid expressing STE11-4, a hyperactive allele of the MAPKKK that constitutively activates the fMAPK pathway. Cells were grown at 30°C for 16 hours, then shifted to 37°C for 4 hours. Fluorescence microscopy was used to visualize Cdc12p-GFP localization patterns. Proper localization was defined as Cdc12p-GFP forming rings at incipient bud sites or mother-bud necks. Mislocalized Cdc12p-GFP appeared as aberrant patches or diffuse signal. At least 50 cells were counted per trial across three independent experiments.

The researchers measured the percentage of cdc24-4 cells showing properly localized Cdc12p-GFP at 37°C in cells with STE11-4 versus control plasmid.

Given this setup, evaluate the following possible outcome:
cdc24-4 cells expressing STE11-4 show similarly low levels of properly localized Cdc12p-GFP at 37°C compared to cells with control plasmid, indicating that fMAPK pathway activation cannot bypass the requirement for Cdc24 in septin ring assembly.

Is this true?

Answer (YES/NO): NO